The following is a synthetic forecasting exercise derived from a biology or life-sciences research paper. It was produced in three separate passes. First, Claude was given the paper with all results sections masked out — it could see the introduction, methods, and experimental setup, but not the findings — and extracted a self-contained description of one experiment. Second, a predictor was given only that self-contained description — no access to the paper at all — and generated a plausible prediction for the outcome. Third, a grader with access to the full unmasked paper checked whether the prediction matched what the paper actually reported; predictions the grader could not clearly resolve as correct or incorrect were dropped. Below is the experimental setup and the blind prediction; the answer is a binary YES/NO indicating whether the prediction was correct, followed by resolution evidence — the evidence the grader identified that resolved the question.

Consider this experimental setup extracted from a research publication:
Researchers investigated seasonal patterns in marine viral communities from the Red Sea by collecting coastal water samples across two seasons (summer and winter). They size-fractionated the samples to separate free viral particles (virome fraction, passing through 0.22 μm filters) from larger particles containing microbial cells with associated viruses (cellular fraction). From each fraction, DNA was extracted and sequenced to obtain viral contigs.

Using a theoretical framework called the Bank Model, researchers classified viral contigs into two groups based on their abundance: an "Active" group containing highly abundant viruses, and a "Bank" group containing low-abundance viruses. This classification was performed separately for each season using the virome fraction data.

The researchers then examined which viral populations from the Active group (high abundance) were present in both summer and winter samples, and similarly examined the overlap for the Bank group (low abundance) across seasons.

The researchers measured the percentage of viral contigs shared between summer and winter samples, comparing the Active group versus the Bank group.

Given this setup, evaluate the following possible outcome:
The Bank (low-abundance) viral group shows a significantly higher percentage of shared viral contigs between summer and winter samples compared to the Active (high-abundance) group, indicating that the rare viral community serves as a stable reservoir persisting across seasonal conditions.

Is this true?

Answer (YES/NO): YES